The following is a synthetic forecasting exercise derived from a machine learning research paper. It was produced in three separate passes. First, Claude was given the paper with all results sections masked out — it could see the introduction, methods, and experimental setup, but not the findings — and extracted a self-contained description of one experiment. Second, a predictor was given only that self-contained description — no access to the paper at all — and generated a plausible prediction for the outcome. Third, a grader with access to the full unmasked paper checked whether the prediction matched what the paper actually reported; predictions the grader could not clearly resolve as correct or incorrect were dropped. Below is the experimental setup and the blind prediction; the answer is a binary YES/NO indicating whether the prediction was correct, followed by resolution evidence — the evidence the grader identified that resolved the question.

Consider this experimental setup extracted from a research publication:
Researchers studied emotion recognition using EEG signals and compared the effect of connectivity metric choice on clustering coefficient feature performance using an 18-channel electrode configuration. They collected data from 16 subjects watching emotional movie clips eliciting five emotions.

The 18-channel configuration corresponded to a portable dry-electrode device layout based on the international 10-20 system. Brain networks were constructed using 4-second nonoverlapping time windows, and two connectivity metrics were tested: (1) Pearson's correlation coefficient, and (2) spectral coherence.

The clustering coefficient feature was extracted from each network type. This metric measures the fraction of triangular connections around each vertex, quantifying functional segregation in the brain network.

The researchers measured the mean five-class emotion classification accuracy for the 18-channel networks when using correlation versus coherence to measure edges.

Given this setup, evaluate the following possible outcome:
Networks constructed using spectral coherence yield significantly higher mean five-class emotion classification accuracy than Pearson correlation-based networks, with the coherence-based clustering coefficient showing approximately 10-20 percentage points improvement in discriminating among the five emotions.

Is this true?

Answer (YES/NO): YES